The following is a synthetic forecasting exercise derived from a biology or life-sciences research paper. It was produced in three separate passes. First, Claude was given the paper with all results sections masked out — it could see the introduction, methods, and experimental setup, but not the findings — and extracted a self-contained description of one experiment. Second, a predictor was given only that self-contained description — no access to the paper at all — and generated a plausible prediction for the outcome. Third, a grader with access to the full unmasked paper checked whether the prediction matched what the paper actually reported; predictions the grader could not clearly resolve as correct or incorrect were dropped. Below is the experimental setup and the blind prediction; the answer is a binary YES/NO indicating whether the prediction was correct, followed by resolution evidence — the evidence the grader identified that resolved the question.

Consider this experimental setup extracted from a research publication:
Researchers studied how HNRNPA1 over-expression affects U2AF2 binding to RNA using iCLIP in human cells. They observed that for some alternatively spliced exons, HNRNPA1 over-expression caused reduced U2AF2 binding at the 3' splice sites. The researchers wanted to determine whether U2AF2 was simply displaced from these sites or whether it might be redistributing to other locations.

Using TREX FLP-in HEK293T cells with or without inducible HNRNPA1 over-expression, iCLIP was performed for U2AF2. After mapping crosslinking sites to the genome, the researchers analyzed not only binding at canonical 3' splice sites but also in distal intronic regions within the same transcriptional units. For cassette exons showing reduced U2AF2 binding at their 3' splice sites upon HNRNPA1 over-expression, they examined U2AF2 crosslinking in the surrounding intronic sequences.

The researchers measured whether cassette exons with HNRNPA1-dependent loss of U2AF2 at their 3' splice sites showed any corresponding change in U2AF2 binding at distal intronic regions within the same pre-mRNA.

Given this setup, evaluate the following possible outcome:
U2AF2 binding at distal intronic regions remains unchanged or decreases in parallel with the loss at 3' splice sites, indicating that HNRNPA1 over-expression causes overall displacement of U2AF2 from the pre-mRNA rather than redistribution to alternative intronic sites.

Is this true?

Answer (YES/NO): NO